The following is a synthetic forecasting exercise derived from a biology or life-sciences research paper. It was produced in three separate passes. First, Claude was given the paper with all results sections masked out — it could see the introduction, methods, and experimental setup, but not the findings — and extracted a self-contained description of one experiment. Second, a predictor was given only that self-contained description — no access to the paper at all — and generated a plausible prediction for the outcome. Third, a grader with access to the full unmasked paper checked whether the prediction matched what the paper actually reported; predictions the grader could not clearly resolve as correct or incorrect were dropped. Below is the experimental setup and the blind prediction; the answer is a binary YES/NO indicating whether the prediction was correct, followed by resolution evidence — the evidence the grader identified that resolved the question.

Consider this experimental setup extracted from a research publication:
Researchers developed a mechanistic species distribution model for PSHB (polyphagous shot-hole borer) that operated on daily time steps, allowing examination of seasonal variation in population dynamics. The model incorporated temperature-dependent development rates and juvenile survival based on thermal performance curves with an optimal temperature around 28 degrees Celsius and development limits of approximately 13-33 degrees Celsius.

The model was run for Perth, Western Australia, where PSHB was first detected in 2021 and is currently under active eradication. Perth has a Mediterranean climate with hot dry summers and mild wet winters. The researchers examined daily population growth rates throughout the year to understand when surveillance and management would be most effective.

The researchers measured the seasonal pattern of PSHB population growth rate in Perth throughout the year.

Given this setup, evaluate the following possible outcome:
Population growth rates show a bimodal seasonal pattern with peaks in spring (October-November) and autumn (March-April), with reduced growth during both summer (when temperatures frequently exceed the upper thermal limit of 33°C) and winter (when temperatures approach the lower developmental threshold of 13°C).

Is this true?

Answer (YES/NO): NO